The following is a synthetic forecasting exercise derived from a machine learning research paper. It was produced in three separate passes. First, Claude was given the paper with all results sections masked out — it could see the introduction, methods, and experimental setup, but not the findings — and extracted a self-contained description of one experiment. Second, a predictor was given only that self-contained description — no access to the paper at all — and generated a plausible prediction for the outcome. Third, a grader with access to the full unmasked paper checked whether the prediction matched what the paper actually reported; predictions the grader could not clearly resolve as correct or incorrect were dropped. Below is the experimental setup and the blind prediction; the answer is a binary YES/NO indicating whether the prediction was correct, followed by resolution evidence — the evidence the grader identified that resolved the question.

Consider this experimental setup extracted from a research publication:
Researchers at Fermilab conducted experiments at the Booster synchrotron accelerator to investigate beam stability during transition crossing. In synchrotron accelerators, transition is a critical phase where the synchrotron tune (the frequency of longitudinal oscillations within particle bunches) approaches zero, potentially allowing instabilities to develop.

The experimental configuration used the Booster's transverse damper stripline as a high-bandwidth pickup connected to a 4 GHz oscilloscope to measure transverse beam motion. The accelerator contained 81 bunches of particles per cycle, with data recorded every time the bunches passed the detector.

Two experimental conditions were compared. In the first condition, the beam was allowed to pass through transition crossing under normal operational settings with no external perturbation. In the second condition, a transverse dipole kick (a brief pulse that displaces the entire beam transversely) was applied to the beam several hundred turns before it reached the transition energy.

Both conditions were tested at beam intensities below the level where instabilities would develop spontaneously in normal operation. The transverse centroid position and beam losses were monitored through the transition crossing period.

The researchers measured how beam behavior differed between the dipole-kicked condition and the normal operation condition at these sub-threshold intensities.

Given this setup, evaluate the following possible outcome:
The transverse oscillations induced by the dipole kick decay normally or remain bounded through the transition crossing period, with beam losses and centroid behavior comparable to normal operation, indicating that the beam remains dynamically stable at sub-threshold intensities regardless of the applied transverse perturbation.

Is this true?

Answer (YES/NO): NO